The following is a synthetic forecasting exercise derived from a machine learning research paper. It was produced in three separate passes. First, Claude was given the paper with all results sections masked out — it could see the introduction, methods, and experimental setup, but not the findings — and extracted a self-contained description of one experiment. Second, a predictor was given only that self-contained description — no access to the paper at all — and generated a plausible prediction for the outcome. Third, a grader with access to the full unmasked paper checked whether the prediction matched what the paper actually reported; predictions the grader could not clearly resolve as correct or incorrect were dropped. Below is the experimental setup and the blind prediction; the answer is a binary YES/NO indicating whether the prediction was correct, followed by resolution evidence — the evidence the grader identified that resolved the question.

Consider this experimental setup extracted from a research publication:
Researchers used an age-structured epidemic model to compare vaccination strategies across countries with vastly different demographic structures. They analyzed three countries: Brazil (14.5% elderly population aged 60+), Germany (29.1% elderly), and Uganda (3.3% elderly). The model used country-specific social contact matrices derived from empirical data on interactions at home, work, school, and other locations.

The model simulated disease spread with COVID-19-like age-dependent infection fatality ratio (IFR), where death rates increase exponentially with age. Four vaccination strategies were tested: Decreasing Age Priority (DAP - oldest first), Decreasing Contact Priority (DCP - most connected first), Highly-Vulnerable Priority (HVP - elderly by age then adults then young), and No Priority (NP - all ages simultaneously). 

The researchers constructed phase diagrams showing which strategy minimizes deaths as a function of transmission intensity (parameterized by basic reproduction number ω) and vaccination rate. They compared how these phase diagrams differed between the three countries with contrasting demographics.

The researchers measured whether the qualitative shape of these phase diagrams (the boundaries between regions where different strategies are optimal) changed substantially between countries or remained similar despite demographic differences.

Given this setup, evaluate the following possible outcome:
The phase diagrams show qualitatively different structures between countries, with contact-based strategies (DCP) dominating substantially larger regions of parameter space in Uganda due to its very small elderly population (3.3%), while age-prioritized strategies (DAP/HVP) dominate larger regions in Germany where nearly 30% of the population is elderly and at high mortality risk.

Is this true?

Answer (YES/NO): NO